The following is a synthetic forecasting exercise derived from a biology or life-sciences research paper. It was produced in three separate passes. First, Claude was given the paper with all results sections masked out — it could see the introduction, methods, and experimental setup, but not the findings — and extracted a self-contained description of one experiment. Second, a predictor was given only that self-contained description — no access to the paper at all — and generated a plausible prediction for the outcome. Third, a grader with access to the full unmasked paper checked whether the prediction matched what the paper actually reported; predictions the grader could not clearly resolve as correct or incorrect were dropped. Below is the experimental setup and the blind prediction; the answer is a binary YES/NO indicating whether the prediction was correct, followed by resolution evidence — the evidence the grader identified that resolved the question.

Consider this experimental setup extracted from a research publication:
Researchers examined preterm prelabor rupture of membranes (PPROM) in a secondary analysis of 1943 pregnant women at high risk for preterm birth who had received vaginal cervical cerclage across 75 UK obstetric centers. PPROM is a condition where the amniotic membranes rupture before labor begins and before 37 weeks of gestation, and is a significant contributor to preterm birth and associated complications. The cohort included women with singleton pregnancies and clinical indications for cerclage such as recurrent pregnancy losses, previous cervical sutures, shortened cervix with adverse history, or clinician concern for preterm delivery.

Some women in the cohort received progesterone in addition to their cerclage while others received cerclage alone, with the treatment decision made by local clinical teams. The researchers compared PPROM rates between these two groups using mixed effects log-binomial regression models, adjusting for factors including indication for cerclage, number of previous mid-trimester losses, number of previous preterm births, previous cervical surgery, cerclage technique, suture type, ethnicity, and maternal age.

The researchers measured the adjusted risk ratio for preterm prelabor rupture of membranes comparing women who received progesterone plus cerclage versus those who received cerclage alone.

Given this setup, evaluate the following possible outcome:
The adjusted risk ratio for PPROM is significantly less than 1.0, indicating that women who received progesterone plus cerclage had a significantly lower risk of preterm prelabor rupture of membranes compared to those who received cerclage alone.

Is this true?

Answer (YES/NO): NO